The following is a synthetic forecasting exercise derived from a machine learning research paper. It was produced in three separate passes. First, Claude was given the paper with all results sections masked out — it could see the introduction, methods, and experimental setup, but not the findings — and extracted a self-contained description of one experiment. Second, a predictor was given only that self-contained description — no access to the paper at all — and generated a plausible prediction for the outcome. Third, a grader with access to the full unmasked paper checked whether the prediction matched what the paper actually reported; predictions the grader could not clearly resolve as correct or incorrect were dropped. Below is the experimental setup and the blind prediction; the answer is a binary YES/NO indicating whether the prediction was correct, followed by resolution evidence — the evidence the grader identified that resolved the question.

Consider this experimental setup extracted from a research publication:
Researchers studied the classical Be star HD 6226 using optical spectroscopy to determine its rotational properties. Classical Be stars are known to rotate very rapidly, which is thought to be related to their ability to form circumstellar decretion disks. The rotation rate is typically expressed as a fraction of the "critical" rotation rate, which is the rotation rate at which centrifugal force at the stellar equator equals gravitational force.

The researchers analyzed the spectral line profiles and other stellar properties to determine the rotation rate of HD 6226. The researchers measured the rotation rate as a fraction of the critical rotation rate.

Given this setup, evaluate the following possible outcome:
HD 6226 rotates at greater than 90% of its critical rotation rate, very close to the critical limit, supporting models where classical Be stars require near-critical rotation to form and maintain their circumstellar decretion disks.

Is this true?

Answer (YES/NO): NO